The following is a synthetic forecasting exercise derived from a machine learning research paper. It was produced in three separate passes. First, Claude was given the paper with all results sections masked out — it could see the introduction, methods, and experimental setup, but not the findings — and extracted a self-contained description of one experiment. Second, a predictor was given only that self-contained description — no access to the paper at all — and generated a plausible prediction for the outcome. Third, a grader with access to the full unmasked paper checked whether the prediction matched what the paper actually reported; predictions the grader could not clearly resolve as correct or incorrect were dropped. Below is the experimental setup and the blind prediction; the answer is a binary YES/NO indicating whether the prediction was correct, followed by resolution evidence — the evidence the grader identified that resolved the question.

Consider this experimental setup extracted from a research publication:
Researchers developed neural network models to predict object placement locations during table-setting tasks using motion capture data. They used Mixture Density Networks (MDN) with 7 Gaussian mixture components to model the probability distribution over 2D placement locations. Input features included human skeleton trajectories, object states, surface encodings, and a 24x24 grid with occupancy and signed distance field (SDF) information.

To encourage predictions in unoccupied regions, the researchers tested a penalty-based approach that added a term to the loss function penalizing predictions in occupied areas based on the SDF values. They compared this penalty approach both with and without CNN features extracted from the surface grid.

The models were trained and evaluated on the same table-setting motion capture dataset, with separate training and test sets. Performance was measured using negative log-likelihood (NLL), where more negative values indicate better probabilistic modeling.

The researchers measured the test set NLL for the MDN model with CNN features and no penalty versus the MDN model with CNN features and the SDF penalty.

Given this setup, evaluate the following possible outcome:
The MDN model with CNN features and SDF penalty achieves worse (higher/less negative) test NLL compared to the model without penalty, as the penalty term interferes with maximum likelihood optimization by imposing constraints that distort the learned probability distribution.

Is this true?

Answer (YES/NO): YES